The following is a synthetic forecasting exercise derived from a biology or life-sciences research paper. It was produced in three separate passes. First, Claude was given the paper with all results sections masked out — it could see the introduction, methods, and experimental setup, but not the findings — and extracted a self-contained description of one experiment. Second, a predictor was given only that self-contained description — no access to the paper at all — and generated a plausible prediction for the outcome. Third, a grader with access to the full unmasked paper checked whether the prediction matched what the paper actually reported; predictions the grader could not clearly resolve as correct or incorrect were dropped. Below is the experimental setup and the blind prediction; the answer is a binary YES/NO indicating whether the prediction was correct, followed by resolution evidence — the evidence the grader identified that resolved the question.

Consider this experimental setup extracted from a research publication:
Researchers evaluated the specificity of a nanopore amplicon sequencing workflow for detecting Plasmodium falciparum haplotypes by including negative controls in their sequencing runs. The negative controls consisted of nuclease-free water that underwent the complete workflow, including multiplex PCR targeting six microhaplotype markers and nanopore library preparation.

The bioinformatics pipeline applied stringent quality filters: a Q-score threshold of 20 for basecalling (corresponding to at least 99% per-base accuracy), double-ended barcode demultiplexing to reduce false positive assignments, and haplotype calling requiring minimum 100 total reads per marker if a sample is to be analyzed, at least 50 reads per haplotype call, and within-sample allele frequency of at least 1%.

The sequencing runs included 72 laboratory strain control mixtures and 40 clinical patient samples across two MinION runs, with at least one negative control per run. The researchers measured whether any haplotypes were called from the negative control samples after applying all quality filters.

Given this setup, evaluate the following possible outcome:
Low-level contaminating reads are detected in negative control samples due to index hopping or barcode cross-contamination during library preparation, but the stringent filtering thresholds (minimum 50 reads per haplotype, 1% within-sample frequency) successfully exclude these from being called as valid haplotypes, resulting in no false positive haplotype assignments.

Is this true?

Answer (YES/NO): NO